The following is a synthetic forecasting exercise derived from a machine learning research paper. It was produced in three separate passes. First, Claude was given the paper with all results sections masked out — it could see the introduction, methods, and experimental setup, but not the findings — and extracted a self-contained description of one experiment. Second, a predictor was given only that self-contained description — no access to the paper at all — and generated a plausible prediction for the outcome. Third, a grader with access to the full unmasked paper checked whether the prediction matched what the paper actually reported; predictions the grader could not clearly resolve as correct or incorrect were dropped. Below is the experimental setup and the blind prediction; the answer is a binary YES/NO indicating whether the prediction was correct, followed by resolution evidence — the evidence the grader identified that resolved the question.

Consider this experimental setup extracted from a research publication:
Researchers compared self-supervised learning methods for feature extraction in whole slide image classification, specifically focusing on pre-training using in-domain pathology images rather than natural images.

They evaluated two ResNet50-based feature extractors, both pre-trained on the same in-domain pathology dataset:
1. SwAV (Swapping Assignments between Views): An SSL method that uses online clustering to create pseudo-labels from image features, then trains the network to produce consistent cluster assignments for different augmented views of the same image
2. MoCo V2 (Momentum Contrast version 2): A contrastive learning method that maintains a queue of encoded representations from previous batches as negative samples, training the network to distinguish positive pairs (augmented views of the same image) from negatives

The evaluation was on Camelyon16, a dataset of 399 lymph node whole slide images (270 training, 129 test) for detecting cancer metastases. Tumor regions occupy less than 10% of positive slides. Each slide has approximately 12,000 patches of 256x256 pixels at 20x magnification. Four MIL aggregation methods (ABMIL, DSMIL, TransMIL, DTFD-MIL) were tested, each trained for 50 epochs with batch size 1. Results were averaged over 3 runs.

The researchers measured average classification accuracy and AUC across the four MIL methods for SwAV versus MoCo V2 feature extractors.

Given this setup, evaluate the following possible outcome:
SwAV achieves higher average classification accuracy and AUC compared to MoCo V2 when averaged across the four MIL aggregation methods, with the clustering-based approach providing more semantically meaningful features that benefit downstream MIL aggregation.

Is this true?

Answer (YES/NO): YES